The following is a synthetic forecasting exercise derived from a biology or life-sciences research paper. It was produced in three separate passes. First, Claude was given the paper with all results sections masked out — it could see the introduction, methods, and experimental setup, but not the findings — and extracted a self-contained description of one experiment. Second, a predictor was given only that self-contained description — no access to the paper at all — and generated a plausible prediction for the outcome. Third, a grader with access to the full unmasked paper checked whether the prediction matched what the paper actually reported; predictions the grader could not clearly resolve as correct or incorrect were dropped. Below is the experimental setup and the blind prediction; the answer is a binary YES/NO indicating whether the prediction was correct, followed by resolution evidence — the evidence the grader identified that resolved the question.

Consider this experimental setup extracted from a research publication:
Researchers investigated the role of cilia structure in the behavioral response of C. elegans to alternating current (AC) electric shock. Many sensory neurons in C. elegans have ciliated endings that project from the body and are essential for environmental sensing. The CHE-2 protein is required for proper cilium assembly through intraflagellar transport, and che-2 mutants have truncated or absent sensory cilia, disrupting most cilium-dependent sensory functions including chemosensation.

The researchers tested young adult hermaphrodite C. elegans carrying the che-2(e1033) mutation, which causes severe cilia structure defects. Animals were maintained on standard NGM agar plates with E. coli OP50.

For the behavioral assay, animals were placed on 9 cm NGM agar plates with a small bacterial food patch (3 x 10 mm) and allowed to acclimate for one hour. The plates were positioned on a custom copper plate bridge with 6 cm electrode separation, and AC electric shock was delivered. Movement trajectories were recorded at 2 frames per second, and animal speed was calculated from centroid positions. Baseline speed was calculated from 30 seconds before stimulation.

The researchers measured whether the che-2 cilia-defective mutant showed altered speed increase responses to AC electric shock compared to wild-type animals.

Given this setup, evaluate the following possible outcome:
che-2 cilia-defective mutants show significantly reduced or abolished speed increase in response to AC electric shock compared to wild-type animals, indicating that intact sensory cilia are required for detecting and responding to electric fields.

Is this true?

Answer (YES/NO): NO